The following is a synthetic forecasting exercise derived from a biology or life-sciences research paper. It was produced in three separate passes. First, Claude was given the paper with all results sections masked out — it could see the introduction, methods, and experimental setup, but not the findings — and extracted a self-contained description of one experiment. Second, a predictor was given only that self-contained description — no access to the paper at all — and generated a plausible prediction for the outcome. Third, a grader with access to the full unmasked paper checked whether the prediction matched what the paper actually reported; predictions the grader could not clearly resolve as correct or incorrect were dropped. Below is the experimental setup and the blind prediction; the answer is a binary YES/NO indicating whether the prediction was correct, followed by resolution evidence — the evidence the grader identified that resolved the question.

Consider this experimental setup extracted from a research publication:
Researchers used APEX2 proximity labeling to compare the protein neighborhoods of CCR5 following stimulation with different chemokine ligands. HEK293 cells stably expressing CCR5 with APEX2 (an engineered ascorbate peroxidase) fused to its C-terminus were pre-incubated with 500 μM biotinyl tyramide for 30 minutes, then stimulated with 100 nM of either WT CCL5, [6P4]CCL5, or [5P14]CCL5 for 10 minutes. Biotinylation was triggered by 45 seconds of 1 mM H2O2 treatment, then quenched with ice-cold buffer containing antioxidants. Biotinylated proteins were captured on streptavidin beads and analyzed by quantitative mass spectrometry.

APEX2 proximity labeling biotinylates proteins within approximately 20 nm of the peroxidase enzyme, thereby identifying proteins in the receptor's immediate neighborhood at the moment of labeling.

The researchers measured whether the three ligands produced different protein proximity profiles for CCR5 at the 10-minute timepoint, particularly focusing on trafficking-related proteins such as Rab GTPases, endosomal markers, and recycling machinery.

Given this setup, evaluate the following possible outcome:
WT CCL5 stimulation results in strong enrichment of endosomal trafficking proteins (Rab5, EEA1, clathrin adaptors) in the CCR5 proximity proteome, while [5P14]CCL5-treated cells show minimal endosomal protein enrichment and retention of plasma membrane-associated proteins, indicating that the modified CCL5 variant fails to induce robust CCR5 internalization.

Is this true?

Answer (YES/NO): NO